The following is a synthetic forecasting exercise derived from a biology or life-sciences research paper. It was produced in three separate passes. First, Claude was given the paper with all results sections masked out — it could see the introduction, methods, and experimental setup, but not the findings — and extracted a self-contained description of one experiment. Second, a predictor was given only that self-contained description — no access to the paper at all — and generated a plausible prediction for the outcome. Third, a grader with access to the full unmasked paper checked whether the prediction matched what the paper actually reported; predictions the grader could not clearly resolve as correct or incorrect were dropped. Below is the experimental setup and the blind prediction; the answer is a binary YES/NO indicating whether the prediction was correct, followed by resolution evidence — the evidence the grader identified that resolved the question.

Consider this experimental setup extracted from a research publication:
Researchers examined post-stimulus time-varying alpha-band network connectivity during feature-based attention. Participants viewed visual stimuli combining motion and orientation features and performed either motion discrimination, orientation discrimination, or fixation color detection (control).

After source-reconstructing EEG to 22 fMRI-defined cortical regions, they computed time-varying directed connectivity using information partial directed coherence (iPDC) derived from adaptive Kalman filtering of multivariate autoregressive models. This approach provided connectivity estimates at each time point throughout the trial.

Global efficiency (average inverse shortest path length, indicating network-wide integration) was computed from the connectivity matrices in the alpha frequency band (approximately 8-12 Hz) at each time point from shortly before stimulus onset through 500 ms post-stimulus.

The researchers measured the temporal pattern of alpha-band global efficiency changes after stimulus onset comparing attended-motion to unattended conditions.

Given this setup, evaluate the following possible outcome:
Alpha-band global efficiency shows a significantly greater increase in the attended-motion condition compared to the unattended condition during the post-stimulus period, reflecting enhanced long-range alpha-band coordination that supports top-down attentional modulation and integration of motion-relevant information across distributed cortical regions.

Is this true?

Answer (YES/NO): NO